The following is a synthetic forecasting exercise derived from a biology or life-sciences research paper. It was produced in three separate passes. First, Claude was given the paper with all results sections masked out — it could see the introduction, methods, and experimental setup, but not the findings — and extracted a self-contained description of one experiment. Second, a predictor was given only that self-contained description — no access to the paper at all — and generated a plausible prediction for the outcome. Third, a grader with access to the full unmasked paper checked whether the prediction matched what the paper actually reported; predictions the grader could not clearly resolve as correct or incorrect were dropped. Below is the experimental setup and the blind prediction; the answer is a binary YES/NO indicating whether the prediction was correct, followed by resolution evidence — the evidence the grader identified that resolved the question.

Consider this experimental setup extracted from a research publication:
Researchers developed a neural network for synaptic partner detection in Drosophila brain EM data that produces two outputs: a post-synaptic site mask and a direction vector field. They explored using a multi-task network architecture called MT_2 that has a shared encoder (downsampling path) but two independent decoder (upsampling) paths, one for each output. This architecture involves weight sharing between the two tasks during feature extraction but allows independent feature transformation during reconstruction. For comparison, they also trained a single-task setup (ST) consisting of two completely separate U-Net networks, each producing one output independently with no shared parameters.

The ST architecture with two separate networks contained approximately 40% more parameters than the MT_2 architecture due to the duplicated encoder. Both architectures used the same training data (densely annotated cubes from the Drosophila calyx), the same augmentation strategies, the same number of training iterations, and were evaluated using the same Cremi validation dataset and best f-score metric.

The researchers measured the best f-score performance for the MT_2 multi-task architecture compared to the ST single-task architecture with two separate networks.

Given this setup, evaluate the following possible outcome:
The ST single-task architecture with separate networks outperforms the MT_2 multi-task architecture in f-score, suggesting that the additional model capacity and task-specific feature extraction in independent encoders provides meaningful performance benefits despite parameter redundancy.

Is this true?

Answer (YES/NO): NO